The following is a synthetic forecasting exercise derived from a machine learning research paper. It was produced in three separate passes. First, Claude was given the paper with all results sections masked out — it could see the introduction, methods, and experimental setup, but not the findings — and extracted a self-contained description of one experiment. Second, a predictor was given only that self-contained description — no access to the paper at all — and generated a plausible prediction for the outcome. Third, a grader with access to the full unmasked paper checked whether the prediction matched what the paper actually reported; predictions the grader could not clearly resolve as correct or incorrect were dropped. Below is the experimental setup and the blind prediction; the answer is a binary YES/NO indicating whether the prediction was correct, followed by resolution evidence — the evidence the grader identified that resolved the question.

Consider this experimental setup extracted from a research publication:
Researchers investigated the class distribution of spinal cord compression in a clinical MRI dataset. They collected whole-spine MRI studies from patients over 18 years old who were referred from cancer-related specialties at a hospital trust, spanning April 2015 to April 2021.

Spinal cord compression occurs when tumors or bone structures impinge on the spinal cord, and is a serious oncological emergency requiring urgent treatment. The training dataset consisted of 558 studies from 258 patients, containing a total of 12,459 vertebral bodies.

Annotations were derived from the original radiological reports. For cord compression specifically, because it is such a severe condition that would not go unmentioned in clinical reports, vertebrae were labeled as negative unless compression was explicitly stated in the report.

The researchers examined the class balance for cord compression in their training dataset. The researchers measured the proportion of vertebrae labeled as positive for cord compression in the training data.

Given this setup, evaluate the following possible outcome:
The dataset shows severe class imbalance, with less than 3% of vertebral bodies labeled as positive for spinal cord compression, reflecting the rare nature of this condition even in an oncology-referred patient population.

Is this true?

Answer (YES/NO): YES